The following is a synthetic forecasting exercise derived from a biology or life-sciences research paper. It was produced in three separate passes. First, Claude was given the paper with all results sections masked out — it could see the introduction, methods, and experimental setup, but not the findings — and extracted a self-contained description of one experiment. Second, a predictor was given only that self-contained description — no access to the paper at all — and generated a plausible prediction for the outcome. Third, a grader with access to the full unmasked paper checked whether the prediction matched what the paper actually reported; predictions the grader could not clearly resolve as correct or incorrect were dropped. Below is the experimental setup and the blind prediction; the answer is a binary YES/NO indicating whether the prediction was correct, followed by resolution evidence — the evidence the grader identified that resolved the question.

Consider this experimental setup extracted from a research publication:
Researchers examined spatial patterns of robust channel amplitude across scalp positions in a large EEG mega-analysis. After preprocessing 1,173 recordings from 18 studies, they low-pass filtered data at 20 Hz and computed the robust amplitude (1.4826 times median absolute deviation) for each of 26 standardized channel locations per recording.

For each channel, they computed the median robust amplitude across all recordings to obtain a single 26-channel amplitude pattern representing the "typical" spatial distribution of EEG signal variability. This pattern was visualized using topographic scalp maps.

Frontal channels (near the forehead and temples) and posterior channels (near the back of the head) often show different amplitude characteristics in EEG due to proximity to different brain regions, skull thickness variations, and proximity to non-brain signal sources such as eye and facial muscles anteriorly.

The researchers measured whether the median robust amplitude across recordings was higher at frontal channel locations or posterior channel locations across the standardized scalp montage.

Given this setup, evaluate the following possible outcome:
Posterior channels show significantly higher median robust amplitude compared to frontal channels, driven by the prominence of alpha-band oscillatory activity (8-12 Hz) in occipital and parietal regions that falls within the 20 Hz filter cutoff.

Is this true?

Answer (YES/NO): NO